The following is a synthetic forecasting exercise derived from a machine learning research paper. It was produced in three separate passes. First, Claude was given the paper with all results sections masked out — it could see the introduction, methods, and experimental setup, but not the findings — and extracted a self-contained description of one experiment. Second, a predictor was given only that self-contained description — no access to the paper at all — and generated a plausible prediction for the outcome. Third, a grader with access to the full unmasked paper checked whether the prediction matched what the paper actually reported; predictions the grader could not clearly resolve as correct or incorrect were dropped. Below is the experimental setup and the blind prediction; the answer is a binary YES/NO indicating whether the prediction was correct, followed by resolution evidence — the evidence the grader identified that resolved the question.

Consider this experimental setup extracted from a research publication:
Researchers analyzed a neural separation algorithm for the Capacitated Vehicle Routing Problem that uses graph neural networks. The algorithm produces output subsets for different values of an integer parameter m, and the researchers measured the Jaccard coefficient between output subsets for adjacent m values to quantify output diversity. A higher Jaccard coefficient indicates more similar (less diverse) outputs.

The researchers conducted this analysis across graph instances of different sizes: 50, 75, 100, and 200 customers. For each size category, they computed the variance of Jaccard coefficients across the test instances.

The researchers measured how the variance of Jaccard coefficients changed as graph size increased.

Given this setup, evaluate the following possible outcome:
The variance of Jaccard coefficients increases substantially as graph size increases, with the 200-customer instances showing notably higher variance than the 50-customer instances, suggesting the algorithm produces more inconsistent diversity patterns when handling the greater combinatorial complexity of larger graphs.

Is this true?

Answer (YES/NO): NO